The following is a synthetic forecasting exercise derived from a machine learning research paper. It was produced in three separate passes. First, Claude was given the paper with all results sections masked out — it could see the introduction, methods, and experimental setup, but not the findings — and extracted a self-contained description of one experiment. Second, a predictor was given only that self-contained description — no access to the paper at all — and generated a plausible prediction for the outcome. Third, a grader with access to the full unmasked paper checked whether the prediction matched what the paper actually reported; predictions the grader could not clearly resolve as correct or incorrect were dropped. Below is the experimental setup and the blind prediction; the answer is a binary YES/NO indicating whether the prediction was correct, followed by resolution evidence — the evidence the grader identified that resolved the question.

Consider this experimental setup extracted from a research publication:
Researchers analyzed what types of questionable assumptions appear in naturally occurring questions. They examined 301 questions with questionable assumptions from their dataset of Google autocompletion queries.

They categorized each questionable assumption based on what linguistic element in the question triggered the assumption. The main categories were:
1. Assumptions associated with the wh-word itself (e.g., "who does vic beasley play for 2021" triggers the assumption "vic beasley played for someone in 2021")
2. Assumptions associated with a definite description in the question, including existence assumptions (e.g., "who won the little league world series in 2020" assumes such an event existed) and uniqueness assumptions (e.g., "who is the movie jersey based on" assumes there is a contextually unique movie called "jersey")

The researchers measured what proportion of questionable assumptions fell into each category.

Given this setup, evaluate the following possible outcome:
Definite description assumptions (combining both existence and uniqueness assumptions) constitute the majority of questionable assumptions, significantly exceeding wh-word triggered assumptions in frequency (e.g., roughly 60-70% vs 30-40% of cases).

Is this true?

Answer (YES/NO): NO